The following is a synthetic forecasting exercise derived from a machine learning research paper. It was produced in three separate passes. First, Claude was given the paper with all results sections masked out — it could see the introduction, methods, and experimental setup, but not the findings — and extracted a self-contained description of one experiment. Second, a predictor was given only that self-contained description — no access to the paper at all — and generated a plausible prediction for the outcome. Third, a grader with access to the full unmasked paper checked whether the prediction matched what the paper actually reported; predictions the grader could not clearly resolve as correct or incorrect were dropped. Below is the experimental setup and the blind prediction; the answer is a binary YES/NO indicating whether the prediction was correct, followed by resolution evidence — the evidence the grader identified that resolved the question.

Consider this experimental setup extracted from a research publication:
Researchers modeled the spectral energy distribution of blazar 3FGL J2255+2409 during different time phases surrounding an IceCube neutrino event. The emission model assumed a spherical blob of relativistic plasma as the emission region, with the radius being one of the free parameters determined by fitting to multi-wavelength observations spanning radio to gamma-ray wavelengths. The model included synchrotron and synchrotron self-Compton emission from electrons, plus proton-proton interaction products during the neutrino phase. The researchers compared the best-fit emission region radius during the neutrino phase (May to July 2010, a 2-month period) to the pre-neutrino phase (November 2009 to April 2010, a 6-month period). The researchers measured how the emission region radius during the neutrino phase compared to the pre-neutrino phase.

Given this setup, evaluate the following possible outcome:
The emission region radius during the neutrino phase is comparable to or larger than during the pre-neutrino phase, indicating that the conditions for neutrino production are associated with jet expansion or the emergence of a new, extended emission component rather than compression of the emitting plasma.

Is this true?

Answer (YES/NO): NO